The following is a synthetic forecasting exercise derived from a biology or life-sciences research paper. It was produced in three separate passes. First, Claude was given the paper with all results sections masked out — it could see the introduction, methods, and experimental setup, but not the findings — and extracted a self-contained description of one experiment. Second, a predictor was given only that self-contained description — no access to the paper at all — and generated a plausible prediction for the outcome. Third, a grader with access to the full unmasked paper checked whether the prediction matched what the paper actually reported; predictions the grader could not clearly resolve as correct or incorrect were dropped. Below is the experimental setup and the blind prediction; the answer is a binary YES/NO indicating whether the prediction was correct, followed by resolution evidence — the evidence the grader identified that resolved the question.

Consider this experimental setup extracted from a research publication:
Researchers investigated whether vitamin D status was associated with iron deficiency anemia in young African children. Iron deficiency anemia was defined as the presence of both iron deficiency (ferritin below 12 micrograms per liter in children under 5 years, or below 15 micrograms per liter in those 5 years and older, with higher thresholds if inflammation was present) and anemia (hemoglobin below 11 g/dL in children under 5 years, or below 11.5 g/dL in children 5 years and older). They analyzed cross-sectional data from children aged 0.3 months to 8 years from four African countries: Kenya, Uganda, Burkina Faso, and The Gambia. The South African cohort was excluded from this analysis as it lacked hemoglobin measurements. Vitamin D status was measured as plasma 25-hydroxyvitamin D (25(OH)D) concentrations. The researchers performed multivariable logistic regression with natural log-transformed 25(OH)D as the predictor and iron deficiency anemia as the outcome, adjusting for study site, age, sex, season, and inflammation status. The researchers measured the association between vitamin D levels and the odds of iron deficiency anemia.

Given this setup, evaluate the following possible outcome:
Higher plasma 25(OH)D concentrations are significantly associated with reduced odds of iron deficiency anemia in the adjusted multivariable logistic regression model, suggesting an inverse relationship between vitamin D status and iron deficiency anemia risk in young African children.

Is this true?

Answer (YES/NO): NO